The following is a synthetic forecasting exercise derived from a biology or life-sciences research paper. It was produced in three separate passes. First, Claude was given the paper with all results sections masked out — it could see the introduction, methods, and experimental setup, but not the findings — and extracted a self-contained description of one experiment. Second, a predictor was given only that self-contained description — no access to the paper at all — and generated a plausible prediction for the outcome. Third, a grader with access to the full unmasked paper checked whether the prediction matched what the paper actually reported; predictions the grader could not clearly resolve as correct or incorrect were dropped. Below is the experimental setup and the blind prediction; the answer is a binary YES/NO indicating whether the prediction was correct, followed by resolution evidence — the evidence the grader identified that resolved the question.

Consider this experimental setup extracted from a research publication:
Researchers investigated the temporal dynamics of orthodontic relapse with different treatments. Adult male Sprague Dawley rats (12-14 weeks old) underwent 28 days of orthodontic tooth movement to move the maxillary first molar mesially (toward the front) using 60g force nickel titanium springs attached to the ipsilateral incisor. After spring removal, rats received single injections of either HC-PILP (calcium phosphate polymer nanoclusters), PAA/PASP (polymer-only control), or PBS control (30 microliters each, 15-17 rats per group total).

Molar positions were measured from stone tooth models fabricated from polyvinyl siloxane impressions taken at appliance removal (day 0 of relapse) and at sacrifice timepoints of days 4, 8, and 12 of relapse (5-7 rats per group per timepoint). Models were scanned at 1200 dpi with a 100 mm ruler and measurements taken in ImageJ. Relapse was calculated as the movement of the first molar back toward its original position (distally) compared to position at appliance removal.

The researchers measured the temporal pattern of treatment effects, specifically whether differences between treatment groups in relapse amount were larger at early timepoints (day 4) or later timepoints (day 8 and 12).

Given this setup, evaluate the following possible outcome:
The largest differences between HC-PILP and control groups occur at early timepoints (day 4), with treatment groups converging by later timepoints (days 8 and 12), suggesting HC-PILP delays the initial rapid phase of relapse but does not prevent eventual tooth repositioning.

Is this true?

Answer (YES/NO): NO